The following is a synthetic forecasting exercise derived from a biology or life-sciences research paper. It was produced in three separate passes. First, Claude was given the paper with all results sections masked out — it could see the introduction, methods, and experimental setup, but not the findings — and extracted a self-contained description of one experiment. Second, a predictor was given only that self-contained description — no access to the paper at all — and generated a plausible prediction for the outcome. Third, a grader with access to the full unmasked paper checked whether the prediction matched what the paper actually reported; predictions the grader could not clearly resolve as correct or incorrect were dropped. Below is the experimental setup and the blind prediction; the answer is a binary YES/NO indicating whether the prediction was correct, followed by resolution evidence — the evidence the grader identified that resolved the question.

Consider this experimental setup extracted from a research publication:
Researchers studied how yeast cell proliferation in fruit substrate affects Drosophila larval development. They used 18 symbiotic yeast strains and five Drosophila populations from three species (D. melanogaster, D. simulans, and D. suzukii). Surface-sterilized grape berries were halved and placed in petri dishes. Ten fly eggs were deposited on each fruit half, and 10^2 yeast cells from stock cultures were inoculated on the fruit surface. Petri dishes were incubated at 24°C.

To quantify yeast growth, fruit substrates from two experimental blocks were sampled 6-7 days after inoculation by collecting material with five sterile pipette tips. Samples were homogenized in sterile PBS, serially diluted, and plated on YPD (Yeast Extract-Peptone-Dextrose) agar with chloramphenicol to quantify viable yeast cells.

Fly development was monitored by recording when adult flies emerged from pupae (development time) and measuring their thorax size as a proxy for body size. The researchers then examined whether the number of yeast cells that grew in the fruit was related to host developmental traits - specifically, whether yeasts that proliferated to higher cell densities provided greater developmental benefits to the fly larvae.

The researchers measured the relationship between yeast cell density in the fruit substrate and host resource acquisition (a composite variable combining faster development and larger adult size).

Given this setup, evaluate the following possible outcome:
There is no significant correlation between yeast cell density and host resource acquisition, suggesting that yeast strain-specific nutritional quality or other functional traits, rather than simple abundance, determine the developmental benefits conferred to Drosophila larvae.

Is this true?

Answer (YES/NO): YES